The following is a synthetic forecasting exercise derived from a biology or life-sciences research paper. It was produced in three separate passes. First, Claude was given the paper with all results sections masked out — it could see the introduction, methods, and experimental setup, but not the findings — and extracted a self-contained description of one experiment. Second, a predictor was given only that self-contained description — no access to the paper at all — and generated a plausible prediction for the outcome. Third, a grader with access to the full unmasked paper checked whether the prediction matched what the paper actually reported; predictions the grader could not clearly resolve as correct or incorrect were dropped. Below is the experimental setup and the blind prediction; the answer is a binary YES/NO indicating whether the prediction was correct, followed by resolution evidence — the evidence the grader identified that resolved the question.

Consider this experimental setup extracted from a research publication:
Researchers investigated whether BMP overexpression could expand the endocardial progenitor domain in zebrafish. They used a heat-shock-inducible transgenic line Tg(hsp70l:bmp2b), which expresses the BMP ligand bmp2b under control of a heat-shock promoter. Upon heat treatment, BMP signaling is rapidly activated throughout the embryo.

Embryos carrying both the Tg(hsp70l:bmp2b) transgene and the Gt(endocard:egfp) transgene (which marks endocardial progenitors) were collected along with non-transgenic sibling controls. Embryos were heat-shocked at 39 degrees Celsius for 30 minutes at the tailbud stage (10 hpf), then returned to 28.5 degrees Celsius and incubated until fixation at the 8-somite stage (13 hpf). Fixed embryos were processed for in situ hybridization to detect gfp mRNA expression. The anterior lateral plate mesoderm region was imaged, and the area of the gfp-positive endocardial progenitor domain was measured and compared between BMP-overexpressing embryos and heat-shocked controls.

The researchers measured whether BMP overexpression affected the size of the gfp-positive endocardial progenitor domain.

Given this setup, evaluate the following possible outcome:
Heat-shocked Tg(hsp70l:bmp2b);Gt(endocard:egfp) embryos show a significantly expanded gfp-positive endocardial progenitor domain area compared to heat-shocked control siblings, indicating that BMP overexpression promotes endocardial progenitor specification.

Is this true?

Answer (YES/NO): YES